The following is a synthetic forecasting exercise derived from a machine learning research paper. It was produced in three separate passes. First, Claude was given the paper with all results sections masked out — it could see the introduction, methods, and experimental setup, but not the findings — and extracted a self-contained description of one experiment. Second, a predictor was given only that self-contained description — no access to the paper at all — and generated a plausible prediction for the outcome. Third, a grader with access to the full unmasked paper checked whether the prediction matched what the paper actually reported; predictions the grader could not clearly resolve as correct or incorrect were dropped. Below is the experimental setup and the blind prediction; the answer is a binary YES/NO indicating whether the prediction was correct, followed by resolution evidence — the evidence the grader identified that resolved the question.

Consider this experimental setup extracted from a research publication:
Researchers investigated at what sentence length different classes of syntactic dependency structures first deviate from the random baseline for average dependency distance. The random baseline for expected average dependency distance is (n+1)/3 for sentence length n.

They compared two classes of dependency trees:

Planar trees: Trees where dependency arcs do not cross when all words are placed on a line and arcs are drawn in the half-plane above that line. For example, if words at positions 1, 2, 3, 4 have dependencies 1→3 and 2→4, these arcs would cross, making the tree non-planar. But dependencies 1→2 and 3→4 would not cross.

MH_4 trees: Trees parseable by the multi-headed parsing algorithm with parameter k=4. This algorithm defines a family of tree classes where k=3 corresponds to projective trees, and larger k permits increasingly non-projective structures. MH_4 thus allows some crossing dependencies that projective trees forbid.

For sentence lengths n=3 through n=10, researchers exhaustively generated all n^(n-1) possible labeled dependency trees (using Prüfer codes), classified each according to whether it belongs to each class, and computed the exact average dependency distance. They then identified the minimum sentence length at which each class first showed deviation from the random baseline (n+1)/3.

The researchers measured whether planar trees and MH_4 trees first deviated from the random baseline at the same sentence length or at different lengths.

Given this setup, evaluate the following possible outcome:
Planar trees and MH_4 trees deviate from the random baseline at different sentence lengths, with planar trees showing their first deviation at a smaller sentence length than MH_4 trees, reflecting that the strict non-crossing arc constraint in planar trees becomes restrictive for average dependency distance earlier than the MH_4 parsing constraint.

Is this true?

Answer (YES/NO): NO